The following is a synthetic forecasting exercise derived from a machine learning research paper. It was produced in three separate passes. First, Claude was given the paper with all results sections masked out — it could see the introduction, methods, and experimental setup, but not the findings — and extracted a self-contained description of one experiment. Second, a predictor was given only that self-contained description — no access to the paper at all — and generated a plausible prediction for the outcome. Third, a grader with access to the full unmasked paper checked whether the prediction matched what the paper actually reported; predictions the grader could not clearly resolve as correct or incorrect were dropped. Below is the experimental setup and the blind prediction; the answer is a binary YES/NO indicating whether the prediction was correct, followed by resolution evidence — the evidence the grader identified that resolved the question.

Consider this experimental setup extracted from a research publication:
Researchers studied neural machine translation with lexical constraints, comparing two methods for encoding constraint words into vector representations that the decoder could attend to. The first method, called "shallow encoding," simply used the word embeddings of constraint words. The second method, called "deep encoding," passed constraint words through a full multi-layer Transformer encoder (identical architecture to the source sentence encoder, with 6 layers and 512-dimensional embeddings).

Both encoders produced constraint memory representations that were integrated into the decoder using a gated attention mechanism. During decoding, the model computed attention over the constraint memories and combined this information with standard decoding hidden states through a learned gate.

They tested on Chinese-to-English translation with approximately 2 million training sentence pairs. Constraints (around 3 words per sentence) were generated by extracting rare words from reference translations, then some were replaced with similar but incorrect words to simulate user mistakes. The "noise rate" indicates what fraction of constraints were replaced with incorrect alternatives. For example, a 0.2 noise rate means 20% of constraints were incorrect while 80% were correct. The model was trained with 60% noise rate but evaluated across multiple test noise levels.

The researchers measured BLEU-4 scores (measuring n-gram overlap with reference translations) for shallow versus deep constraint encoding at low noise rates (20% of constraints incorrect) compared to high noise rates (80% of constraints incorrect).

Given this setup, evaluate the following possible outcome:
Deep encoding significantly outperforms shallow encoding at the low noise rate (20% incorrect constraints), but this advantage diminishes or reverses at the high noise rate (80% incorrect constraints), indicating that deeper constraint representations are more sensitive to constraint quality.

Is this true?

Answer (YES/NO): NO